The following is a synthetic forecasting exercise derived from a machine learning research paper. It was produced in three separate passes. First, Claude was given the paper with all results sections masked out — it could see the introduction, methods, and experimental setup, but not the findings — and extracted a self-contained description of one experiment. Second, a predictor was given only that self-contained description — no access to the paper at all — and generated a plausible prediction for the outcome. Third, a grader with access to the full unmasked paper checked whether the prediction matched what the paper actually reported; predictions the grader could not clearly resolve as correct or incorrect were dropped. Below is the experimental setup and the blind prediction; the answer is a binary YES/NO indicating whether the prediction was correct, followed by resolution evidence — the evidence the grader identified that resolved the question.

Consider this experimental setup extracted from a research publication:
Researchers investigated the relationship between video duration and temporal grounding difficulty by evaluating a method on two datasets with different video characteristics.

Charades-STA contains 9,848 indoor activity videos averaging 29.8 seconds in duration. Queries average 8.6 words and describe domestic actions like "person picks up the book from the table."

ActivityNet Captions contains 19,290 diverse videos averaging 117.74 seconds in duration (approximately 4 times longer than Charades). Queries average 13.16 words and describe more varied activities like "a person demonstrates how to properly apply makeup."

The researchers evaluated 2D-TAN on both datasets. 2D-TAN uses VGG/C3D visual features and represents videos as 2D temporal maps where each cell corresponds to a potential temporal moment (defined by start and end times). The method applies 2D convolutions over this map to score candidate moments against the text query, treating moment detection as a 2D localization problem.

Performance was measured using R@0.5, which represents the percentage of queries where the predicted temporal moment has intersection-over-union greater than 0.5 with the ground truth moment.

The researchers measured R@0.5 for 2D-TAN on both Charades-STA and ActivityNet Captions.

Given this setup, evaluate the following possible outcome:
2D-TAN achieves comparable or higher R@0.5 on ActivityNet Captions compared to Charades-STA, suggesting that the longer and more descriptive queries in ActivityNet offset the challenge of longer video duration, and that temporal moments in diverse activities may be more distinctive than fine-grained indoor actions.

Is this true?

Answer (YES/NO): YES